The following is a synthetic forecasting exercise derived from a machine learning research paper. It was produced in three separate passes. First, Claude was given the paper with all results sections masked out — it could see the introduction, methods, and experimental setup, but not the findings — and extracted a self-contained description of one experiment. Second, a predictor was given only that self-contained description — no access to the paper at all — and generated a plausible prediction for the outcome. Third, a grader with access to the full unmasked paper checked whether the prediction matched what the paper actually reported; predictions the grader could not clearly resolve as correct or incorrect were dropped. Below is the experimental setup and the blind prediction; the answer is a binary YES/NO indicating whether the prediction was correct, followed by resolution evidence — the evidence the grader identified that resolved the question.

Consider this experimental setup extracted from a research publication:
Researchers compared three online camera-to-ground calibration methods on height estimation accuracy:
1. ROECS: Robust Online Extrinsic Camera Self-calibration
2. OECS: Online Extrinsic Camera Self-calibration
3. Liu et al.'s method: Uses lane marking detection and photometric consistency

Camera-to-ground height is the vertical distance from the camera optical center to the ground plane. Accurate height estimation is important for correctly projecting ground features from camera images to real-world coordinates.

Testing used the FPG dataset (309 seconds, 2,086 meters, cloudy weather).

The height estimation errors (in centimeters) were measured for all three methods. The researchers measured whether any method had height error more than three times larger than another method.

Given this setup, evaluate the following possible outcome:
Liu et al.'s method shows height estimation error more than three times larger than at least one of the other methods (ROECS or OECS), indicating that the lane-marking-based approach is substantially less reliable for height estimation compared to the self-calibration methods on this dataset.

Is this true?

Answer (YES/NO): NO